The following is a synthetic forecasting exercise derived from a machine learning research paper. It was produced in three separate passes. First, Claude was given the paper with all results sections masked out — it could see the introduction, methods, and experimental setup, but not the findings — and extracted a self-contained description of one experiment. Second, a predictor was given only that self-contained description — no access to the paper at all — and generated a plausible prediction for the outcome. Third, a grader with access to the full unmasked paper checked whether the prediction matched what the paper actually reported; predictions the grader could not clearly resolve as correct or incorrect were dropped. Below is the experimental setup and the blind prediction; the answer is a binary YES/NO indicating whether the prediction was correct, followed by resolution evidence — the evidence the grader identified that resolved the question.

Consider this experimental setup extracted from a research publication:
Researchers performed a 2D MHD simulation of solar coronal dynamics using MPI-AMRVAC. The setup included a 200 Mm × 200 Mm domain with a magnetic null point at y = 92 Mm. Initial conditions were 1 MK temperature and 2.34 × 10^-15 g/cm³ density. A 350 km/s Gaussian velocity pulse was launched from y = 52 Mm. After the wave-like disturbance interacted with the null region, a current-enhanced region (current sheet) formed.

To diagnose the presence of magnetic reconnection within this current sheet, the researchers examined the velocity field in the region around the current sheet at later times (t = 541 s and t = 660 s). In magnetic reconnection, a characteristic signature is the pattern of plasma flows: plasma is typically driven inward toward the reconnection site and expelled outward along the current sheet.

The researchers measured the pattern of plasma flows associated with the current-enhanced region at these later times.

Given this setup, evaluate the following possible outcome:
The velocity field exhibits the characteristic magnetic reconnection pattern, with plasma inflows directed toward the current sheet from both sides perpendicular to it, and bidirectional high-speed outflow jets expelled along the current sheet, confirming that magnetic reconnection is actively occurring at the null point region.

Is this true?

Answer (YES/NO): NO